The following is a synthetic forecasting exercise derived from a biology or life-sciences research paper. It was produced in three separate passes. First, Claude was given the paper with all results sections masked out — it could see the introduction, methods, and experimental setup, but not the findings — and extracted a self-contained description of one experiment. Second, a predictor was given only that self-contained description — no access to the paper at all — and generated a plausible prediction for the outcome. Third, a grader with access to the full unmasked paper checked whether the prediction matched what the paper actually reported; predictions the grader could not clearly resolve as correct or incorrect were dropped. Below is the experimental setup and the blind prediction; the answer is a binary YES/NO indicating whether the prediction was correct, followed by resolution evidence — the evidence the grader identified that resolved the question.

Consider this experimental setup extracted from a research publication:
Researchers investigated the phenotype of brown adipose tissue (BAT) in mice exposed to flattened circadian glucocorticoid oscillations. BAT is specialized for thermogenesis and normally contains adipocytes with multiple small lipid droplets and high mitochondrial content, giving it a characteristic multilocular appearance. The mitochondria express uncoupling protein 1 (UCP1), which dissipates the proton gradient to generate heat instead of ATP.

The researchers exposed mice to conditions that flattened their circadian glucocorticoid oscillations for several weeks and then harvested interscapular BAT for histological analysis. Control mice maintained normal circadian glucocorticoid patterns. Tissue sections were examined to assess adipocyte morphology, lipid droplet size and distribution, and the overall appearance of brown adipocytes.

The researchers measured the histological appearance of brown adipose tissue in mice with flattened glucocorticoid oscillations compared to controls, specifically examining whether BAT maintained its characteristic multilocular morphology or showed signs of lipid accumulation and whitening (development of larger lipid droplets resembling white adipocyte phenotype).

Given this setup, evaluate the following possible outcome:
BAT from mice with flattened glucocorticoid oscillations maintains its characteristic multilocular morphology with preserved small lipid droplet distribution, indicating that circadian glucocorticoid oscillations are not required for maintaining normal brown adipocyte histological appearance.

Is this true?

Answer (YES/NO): NO